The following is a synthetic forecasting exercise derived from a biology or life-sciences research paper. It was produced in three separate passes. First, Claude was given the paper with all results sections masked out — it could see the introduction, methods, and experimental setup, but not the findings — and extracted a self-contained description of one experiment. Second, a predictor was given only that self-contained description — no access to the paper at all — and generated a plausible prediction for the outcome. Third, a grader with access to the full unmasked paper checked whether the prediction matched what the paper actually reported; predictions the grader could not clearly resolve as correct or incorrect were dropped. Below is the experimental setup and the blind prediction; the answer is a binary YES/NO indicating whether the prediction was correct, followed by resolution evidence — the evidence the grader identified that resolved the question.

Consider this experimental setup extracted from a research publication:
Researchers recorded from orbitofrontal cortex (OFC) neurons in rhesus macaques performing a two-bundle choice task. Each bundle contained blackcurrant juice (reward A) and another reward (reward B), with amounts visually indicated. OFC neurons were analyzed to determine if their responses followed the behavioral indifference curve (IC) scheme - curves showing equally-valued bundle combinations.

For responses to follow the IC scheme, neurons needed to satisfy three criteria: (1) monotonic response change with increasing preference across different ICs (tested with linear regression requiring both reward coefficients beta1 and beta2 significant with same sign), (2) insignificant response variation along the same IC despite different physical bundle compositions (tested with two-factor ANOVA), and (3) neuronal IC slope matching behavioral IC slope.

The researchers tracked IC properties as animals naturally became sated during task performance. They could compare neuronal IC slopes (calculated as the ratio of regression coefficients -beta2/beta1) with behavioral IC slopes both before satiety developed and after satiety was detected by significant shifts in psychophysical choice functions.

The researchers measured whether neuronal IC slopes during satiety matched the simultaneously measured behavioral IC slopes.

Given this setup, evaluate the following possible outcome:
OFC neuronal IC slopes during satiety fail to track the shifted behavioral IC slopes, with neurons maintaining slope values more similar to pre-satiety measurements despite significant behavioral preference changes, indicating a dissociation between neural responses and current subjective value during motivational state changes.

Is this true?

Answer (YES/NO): NO